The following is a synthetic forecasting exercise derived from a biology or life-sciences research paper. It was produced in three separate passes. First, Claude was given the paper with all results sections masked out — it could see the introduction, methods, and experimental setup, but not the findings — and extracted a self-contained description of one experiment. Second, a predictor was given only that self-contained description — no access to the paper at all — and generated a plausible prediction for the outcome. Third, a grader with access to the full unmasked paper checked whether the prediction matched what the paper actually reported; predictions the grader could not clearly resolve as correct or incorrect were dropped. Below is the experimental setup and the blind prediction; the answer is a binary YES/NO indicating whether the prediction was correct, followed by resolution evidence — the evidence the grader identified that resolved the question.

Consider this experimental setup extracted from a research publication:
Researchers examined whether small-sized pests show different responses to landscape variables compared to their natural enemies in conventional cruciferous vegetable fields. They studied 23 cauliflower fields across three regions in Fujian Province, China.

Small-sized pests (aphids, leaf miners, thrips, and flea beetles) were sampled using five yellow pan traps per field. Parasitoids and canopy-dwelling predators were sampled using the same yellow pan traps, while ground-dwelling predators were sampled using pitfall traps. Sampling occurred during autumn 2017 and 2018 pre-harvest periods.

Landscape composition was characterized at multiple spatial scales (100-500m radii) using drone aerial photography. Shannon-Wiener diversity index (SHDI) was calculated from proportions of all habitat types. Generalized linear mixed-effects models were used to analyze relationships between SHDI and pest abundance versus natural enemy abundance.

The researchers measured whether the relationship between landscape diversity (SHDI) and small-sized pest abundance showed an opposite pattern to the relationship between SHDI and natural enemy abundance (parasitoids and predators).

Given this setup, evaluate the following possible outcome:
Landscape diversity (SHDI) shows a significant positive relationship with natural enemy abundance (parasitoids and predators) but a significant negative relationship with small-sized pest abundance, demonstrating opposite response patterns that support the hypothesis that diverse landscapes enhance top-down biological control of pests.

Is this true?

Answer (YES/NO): YES